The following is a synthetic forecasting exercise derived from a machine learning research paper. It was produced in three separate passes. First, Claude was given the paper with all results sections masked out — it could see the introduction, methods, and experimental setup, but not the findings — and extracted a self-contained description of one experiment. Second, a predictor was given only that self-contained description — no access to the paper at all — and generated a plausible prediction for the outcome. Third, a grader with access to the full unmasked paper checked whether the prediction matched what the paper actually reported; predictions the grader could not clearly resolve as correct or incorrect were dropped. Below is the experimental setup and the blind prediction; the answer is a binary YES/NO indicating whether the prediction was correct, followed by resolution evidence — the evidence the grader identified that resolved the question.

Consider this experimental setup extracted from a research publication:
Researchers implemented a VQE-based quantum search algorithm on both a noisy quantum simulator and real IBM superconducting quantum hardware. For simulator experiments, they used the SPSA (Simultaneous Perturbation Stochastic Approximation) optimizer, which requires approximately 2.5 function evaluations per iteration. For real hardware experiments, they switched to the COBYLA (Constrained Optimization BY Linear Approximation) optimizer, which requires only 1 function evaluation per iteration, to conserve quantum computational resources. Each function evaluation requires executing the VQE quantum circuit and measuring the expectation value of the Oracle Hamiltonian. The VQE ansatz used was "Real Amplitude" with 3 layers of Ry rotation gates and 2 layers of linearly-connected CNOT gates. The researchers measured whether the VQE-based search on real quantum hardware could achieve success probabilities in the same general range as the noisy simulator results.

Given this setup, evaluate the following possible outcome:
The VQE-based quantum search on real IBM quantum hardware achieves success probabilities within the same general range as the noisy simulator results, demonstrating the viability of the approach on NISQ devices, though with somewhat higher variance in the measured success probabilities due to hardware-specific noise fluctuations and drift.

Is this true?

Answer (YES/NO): NO